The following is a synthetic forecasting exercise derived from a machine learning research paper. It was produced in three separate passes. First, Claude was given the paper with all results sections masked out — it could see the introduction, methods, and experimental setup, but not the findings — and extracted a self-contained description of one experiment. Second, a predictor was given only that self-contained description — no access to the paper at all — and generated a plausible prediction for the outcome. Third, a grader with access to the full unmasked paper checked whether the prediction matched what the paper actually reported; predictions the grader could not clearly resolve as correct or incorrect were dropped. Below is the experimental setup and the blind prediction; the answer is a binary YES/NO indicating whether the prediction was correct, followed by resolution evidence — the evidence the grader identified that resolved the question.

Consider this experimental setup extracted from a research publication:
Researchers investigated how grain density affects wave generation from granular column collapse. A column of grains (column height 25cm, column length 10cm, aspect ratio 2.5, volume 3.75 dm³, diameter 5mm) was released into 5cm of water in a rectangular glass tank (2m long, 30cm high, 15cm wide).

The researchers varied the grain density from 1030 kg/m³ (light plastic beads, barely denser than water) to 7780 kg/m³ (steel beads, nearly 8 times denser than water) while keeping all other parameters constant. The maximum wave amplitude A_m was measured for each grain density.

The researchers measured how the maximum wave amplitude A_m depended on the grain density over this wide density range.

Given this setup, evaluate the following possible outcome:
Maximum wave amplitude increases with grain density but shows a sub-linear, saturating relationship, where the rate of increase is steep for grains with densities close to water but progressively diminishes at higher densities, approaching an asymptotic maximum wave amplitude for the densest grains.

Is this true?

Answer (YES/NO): NO